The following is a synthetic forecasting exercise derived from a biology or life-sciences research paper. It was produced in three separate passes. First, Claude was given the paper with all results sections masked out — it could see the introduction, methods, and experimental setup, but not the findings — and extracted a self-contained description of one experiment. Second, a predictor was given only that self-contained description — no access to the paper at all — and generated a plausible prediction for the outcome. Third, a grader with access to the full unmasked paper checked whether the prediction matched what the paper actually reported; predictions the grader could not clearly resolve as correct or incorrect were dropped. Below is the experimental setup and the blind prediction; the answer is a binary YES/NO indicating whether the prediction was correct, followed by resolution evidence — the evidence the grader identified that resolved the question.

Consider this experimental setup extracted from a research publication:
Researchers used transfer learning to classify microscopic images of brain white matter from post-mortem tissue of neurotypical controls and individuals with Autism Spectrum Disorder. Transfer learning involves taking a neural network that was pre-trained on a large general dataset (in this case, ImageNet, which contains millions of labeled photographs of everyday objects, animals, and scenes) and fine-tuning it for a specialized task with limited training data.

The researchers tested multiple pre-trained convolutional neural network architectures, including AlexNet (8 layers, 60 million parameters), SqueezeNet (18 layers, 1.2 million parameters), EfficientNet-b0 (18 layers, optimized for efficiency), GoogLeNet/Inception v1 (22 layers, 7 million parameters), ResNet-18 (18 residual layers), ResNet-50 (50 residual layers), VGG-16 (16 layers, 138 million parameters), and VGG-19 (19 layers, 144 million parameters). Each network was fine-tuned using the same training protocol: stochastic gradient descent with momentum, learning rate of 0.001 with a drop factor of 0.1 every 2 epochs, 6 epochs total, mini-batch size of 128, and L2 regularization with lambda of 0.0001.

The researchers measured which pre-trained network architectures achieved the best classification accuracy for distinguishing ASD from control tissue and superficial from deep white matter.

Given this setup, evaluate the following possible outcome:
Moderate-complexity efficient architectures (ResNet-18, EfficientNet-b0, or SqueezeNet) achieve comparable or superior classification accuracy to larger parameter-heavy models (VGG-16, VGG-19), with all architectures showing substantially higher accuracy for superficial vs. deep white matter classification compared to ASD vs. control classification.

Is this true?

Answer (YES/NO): NO